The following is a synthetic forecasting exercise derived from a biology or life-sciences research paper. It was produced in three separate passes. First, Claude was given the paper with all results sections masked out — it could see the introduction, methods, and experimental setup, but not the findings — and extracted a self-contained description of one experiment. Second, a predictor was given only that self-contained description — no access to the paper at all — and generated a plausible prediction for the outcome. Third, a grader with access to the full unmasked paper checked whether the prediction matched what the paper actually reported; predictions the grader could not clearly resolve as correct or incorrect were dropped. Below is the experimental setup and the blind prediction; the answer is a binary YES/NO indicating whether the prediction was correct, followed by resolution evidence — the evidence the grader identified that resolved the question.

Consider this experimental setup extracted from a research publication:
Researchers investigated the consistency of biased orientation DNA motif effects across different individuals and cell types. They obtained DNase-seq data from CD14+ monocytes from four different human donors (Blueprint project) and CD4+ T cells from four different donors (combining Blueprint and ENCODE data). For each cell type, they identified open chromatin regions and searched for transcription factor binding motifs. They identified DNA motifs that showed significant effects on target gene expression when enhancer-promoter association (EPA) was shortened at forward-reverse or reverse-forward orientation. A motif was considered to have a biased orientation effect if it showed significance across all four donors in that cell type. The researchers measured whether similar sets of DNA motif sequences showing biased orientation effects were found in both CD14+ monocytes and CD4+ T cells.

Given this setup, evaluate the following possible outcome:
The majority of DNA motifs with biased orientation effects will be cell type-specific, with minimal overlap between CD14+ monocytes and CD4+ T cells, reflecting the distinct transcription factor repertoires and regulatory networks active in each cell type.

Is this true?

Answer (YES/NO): NO